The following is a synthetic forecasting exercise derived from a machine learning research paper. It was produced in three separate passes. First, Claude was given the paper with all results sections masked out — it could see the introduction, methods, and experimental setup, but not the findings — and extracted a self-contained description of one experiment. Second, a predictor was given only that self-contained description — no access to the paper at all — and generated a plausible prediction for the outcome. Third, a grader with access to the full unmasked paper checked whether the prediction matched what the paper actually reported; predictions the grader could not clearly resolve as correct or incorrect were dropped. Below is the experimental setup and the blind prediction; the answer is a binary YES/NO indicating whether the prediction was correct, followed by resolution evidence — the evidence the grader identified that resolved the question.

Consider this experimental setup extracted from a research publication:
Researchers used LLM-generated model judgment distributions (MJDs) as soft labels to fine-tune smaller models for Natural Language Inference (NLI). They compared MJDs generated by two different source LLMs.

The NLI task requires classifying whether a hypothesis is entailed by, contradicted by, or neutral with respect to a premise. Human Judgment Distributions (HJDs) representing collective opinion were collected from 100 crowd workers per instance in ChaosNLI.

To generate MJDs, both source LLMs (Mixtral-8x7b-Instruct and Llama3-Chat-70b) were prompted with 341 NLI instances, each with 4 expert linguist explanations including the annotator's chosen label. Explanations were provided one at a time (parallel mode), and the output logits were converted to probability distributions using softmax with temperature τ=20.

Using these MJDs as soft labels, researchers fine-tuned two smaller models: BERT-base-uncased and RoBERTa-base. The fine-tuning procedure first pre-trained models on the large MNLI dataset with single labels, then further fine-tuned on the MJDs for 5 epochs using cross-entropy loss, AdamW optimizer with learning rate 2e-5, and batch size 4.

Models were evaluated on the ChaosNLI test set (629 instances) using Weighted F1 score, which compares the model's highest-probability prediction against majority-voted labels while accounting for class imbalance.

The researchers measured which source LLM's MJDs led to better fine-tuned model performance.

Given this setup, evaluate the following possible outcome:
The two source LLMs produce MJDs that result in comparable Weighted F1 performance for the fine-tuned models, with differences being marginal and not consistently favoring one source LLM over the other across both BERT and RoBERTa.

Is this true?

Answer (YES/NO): NO